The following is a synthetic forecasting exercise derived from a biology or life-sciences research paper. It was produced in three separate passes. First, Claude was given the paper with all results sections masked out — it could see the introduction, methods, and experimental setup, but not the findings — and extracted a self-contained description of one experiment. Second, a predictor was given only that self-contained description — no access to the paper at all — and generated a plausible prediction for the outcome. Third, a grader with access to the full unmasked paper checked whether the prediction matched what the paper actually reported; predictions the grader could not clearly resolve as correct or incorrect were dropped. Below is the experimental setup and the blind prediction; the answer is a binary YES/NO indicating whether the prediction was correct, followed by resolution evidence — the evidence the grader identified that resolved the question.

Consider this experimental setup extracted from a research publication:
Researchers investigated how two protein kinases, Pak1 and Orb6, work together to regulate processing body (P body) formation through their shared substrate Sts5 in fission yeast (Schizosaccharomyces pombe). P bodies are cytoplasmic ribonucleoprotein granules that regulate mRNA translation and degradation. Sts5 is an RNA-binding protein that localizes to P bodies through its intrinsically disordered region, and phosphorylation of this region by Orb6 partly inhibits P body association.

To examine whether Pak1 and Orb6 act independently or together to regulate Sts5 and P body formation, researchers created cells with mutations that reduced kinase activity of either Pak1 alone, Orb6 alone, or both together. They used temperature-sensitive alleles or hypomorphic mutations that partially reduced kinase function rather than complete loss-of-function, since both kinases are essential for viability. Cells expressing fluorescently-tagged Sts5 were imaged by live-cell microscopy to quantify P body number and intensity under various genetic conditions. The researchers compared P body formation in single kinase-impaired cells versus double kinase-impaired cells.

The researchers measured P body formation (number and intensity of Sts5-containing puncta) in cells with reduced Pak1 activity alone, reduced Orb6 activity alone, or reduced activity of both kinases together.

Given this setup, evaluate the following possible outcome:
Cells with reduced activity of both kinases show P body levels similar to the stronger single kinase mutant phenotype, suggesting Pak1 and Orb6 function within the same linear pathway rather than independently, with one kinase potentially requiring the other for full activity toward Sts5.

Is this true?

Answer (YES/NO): NO